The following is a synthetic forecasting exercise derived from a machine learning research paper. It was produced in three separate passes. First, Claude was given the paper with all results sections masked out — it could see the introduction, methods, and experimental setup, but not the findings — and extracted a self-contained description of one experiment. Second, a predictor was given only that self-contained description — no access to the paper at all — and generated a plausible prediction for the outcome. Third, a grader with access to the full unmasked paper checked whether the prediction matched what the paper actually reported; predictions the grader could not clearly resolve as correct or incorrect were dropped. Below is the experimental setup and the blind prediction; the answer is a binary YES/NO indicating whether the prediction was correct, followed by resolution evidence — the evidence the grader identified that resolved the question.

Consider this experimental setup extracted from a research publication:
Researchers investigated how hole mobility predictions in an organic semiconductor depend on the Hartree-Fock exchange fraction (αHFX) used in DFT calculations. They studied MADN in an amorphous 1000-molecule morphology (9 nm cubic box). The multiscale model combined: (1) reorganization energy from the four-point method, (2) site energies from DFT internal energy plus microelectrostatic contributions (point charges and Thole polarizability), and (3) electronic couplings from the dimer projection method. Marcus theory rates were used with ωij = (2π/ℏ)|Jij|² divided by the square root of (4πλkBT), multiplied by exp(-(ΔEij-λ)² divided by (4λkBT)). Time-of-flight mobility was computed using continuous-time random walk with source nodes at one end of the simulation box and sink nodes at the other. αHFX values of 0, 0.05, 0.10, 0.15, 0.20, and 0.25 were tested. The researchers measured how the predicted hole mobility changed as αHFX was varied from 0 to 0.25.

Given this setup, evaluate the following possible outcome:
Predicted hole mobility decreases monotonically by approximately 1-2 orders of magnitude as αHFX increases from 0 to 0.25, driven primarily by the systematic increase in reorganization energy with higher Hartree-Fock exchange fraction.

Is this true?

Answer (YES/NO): NO